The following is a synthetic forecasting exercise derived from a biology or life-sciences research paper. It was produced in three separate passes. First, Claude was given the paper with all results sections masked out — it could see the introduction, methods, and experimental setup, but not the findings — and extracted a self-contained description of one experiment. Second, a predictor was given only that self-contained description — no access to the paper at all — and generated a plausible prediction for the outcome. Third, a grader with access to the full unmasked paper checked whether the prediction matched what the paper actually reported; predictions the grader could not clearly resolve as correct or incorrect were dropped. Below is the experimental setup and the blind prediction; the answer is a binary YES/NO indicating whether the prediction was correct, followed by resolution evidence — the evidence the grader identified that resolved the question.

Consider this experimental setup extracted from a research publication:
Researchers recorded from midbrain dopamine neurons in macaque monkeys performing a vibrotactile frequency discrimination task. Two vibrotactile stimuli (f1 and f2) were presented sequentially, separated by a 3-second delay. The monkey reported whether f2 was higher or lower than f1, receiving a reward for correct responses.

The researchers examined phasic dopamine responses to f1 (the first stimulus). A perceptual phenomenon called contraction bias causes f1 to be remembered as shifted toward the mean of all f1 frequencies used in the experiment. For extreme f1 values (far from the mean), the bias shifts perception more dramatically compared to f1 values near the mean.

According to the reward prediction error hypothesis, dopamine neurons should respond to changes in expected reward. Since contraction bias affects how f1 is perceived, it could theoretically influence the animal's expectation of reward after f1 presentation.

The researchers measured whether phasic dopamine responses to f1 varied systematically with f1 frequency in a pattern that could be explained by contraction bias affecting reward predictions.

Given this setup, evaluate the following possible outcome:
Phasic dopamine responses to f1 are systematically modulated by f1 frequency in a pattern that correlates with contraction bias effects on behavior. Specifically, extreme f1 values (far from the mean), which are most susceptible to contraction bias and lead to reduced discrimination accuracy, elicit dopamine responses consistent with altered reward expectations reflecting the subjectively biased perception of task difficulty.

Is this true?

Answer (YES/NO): YES